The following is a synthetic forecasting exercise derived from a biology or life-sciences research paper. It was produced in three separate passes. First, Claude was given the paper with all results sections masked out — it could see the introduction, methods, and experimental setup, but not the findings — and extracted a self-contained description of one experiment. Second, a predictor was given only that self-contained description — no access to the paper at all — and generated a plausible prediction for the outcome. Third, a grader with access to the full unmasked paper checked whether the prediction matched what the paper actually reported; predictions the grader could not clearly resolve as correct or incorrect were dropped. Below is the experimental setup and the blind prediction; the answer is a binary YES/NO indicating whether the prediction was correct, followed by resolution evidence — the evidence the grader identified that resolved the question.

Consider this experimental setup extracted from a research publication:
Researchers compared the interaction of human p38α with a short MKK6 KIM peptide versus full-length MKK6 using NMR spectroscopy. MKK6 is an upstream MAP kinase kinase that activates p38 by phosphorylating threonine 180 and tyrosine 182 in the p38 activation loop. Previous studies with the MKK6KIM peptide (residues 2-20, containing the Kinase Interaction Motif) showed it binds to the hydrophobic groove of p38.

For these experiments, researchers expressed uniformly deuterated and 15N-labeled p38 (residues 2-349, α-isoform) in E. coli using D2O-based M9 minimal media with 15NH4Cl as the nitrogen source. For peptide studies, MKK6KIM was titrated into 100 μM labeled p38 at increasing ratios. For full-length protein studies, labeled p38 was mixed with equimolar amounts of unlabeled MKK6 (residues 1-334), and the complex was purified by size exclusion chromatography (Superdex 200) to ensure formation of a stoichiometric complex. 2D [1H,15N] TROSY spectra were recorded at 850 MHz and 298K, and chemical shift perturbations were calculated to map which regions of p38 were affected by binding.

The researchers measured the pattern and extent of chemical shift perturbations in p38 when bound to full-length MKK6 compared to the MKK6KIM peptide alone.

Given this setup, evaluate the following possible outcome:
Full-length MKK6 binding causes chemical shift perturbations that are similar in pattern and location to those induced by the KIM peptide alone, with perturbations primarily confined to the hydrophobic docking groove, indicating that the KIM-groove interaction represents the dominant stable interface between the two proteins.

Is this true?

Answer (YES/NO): NO